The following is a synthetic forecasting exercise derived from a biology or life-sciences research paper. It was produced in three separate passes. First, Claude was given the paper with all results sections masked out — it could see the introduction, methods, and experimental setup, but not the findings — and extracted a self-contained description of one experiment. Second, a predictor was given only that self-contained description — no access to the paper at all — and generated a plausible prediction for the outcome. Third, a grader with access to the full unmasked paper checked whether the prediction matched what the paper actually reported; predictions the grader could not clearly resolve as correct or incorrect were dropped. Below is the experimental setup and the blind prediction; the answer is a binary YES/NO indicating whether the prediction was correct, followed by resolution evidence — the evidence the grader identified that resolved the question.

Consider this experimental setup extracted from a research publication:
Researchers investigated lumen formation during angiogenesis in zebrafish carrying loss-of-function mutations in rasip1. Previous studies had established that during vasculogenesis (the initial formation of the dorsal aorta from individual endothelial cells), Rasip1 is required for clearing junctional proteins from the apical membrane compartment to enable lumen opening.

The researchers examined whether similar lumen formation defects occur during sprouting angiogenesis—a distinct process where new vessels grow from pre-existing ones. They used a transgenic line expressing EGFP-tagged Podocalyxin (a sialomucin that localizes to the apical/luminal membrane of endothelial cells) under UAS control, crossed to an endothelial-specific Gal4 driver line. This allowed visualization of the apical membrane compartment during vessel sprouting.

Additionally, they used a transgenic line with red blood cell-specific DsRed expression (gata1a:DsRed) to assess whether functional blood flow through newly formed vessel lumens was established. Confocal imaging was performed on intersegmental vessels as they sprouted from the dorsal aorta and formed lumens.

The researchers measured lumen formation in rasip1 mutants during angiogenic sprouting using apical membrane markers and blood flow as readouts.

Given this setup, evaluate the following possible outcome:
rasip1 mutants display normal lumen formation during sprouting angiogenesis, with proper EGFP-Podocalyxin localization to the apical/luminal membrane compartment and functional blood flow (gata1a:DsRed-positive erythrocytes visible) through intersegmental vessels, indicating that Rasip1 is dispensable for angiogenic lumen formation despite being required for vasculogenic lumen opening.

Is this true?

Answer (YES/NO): NO